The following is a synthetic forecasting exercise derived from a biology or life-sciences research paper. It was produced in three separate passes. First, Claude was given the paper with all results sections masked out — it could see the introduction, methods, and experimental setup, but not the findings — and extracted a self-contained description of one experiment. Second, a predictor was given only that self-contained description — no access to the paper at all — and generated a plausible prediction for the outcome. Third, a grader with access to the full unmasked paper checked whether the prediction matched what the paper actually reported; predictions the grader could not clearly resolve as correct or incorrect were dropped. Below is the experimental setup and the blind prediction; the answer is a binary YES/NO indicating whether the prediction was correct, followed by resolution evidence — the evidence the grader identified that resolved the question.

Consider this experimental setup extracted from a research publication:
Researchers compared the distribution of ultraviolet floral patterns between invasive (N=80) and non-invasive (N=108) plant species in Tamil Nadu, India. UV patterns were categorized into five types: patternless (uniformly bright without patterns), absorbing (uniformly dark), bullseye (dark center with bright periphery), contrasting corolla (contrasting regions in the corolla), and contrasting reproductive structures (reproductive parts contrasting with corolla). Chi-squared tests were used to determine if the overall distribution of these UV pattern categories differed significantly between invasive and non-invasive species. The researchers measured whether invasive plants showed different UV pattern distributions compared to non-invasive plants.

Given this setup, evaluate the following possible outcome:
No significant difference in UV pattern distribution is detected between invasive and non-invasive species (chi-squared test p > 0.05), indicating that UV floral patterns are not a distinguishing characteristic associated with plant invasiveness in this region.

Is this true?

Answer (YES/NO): YES